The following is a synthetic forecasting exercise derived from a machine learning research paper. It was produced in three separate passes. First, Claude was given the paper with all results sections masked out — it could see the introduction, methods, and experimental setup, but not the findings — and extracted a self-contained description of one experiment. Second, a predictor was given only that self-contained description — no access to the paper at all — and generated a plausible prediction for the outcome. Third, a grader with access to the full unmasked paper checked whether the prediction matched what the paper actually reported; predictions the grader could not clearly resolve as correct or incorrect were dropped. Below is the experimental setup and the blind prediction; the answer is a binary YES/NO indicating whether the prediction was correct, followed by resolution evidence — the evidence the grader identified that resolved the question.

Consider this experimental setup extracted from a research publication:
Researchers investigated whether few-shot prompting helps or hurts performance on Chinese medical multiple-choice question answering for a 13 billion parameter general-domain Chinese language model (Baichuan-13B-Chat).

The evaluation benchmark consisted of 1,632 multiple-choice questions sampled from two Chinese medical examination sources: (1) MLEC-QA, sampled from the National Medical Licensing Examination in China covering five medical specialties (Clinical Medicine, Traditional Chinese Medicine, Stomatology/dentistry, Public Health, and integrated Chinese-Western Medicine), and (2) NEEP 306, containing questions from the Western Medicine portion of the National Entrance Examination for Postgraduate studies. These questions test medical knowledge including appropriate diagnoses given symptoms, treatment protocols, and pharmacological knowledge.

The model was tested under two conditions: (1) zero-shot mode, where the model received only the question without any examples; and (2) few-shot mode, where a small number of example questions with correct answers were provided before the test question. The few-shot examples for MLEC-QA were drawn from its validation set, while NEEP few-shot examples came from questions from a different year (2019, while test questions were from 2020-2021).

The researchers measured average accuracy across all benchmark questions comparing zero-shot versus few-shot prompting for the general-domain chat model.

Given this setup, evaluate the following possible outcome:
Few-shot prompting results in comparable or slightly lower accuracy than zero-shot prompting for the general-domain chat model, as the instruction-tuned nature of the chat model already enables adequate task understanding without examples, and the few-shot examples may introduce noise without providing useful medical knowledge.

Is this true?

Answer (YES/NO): NO